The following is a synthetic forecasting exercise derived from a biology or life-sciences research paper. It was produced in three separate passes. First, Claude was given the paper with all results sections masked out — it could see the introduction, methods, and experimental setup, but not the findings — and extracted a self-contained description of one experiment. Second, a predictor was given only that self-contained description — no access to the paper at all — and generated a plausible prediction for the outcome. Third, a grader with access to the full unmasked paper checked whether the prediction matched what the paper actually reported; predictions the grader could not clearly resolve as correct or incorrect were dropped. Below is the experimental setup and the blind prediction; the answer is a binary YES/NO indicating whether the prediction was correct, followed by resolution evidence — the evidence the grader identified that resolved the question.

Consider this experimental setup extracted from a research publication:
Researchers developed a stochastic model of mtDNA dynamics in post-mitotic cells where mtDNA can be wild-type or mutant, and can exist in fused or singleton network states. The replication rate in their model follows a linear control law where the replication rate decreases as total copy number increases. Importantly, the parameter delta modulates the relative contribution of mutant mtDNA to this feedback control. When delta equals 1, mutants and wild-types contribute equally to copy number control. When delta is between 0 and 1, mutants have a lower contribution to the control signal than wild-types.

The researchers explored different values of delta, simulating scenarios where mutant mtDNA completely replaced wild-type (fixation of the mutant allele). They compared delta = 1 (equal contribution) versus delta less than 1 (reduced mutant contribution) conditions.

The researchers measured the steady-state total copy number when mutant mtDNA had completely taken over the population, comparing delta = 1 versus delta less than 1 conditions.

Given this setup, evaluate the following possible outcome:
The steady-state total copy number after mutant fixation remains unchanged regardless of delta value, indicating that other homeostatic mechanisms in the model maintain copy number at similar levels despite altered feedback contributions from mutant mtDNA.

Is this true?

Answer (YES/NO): NO